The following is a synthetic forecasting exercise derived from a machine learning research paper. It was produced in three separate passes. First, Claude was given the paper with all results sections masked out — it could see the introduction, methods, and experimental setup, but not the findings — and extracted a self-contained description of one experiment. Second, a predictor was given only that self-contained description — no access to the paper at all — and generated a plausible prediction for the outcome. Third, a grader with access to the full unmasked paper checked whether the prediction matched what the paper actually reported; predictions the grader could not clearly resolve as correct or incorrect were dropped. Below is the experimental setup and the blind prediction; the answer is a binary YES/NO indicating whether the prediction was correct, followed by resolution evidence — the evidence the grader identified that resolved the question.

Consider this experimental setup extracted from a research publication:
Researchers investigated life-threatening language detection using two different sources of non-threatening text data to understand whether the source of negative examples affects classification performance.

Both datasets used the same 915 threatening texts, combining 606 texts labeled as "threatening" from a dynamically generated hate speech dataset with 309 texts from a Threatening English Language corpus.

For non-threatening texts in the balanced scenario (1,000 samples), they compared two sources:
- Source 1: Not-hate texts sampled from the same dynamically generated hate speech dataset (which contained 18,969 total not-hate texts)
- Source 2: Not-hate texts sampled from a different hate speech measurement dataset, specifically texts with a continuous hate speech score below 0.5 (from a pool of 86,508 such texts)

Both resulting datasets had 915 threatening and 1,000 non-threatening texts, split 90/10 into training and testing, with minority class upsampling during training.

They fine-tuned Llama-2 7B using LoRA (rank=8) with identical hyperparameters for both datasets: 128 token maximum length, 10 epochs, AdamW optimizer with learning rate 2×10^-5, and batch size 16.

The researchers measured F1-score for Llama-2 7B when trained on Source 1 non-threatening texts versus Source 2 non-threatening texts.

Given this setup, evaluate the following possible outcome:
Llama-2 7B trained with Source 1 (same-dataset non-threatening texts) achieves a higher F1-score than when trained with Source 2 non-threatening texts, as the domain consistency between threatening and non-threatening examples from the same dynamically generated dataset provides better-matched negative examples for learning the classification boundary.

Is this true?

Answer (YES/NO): NO